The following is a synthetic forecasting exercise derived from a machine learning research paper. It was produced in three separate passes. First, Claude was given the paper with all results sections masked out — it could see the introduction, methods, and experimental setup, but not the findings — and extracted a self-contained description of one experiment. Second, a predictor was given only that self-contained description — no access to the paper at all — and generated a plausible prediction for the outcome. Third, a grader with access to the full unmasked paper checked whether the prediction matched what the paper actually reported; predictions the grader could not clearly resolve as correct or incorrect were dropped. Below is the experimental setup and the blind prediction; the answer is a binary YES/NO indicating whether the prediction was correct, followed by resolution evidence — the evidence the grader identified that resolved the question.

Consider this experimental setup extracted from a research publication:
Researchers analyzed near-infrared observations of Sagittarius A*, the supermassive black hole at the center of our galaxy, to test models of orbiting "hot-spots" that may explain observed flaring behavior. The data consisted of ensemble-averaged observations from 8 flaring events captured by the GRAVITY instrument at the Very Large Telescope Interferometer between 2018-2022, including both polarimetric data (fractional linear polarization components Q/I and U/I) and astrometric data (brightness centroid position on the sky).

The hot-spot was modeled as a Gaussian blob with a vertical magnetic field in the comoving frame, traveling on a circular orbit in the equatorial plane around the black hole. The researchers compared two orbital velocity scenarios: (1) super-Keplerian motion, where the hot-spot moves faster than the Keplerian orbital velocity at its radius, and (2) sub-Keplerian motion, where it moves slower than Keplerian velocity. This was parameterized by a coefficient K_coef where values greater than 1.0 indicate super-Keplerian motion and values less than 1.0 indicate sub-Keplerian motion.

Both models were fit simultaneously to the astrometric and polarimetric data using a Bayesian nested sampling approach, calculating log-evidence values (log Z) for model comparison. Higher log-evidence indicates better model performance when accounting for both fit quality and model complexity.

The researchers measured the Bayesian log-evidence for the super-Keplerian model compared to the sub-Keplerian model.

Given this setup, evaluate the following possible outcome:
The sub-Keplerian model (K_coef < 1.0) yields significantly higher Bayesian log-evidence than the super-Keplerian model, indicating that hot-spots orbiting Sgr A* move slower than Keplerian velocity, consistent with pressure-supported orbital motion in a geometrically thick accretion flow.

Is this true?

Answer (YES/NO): NO